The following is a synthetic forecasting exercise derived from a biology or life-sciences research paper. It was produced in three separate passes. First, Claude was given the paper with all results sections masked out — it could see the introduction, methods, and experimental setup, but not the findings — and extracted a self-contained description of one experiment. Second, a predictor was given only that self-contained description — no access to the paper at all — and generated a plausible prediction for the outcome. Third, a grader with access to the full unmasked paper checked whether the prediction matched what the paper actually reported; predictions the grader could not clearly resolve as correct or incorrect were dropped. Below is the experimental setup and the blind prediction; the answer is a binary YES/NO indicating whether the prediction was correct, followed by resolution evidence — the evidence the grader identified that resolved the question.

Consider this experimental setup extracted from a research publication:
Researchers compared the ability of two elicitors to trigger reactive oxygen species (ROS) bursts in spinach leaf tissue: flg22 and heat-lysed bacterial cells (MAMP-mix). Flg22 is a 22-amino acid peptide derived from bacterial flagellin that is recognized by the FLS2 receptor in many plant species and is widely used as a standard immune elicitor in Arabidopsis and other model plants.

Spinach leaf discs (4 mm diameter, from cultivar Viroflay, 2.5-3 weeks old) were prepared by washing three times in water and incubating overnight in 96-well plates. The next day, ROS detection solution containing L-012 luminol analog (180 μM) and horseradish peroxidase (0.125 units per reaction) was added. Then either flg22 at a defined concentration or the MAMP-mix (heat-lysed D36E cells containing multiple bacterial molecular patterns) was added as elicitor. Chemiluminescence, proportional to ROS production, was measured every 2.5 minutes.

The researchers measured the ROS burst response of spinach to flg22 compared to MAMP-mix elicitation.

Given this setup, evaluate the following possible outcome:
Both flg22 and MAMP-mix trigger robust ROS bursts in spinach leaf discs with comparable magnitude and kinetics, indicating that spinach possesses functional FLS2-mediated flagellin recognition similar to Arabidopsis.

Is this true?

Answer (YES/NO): NO